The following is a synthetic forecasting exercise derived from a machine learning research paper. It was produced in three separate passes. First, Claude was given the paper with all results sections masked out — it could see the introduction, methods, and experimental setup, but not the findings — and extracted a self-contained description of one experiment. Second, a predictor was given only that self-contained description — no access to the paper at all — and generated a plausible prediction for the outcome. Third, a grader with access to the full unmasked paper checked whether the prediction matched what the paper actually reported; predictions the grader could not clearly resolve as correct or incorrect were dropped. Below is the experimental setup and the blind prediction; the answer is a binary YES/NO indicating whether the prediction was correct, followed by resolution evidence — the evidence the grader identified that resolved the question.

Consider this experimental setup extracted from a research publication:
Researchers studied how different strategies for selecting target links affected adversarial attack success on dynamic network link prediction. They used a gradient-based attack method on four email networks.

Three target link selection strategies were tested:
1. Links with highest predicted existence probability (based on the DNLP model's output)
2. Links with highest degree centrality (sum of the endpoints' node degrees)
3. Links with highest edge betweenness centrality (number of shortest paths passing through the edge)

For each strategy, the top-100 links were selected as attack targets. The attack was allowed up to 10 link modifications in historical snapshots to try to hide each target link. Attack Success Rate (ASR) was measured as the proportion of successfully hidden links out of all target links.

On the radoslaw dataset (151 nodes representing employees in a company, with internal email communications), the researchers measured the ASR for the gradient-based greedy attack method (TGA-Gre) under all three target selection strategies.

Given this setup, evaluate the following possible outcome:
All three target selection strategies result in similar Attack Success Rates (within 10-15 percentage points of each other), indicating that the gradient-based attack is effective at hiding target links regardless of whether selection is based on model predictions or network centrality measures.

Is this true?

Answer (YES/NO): YES